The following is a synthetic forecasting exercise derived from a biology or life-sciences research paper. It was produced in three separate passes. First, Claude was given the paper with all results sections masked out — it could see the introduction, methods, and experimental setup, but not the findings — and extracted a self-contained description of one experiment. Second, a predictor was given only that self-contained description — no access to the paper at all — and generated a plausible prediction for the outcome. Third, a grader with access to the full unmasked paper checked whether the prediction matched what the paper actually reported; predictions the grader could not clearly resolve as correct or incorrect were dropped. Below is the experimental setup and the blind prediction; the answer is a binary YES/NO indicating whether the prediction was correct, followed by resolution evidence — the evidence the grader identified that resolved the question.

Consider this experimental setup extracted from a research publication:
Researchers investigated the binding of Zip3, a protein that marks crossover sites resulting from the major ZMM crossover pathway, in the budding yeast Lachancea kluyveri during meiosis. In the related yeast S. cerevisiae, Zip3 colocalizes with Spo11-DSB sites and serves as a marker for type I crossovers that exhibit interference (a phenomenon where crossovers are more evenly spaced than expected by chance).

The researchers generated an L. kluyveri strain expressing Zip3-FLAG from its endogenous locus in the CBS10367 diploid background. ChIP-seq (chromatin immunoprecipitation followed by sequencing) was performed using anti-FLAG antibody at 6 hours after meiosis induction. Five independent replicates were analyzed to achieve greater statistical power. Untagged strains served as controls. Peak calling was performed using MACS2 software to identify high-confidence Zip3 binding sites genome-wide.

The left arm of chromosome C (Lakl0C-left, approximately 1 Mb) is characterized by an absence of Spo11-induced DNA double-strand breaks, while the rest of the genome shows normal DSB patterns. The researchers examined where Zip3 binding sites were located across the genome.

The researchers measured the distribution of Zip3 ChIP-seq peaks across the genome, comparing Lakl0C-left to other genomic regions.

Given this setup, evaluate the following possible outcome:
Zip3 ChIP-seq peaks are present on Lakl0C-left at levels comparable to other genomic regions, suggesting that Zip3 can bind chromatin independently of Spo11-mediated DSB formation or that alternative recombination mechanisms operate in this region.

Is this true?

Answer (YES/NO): NO